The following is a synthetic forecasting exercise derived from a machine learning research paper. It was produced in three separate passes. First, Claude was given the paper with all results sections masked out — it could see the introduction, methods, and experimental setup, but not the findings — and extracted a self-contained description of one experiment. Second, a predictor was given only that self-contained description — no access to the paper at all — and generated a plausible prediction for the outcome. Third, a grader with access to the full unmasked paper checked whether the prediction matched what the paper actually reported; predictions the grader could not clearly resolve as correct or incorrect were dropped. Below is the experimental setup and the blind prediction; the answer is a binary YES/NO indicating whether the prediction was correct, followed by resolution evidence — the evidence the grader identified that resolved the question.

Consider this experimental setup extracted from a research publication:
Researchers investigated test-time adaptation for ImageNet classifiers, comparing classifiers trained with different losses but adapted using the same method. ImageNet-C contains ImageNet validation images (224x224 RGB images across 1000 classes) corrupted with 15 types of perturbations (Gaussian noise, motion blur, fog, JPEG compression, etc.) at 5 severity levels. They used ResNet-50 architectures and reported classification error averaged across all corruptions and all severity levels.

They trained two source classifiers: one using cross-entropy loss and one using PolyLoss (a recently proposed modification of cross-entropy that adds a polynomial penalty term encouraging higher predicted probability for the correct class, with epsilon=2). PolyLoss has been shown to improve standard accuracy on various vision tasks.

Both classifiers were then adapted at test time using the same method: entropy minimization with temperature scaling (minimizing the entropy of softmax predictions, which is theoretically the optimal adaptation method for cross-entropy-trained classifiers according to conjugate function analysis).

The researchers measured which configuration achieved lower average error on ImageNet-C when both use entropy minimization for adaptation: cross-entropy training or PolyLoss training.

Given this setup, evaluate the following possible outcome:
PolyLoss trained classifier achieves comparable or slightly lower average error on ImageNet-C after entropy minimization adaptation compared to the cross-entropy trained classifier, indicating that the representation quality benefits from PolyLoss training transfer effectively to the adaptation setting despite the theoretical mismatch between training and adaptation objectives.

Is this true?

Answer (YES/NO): NO